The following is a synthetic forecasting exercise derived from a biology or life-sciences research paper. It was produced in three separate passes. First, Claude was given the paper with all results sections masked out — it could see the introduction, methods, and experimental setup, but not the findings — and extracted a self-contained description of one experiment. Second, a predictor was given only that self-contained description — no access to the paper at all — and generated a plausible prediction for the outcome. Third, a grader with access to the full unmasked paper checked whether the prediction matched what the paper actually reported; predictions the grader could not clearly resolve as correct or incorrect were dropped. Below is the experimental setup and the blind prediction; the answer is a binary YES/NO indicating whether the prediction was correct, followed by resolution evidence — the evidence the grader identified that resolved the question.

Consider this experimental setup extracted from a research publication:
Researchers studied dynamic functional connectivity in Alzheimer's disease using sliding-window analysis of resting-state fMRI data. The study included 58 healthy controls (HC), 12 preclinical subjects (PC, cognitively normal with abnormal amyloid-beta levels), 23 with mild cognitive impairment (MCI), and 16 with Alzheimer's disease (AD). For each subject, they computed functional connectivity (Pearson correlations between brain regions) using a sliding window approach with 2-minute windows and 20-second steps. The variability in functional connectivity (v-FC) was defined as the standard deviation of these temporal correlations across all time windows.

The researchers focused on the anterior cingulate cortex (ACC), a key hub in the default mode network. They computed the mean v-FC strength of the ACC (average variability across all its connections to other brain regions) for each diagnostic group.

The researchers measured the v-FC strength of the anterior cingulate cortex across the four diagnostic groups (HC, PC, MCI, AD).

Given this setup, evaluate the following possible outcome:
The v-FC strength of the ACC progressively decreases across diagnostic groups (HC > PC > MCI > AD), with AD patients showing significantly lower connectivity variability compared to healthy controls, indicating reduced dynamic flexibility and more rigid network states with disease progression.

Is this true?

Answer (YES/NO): NO